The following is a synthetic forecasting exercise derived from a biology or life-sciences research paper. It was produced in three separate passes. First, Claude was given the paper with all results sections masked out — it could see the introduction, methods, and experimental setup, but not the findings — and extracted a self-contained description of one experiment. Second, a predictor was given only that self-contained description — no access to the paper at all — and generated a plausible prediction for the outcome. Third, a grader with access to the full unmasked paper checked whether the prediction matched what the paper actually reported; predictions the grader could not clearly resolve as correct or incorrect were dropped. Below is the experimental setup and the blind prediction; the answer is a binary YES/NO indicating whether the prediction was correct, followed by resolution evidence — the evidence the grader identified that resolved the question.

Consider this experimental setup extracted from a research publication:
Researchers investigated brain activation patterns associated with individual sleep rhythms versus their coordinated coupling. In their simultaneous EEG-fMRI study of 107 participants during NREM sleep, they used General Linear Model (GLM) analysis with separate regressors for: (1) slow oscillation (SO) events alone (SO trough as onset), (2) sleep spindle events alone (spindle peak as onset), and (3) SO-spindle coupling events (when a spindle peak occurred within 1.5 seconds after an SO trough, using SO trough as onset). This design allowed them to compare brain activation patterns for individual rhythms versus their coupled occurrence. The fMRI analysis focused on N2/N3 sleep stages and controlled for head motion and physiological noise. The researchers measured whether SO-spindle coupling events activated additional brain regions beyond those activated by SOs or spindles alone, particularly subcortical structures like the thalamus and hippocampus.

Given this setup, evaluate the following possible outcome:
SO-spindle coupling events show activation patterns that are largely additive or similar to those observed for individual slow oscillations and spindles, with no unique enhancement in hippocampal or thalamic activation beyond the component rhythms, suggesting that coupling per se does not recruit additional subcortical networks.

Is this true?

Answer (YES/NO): NO